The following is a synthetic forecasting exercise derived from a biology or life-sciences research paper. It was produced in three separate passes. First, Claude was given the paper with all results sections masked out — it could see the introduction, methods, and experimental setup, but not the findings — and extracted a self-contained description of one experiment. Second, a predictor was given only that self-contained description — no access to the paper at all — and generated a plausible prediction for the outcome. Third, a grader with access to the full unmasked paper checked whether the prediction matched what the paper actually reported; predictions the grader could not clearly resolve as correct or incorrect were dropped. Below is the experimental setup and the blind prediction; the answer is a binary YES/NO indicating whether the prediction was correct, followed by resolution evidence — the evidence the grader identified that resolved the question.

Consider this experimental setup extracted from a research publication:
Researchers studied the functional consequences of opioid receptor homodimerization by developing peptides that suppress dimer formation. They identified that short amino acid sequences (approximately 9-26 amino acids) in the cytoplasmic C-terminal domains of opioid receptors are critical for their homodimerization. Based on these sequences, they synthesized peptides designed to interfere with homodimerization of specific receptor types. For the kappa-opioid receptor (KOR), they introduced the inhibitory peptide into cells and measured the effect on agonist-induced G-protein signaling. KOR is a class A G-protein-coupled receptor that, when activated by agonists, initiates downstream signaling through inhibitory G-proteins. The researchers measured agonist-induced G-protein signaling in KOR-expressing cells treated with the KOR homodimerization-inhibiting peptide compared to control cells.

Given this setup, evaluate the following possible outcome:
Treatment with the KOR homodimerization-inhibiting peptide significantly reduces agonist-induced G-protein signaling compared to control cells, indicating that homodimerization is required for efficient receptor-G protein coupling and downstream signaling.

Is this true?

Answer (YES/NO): NO